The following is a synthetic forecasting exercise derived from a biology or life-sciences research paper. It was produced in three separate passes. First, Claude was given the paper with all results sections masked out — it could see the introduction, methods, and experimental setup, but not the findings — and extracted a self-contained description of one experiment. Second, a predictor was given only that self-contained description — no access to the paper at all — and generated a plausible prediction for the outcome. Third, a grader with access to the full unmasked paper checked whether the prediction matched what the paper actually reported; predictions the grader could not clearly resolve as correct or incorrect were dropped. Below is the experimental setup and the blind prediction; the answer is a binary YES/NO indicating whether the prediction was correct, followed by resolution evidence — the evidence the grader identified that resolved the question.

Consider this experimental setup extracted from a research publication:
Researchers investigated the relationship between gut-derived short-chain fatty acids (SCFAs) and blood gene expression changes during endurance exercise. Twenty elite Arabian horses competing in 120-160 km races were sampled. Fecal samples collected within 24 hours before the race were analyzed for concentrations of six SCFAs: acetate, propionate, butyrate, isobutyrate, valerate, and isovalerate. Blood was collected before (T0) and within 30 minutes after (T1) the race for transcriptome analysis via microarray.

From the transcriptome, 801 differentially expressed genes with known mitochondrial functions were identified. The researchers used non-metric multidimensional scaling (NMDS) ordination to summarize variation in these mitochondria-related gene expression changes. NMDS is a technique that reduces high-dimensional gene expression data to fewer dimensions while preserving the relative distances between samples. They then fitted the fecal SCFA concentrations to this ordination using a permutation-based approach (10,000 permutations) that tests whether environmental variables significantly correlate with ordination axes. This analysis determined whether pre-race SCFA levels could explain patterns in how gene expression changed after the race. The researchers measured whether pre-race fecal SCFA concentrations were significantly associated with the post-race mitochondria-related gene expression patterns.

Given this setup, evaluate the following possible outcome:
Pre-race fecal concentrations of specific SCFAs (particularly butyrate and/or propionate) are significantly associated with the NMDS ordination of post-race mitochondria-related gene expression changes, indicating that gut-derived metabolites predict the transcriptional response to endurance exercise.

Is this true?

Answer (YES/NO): NO